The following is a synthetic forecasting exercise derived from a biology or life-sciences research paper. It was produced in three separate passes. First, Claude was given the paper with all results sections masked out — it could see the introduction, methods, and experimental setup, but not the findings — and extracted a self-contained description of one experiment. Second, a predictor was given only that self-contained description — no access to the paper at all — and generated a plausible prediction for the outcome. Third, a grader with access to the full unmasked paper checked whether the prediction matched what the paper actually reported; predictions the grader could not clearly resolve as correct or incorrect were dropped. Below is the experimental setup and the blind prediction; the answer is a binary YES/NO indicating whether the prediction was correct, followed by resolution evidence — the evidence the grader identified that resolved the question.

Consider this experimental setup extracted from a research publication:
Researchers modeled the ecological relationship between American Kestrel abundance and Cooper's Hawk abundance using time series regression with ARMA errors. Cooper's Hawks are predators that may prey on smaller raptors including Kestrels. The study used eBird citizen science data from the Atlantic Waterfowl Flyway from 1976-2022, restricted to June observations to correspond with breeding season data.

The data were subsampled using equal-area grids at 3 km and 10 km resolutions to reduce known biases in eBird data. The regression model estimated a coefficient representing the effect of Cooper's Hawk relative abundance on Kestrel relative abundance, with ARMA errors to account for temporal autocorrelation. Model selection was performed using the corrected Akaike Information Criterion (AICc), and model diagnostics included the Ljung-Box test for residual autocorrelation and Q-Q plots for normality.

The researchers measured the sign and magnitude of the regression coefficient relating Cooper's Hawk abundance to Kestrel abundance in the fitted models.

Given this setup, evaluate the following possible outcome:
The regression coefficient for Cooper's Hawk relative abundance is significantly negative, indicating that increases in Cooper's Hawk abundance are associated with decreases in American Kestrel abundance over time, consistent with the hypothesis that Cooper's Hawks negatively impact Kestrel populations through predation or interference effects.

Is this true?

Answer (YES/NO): YES